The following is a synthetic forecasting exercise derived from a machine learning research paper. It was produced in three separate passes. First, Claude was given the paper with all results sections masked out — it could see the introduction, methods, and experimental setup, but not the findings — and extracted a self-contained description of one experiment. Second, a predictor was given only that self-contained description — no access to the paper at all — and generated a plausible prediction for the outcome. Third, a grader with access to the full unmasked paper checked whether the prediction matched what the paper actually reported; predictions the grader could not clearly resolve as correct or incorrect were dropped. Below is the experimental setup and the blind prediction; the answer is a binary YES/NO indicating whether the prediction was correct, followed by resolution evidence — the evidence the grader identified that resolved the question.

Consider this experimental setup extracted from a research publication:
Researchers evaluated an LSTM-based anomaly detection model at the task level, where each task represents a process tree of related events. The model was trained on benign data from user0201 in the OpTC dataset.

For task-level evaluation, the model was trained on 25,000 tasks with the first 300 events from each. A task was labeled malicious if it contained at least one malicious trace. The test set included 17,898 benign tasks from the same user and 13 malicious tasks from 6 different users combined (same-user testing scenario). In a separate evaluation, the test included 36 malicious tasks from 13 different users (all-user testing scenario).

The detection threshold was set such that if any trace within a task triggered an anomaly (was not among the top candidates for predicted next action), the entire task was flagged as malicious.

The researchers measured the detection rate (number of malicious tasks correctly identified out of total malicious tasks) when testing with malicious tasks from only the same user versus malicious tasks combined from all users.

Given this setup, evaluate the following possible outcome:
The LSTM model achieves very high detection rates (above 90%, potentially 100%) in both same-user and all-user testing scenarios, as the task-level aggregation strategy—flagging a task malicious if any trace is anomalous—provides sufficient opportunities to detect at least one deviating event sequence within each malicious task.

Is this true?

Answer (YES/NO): YES